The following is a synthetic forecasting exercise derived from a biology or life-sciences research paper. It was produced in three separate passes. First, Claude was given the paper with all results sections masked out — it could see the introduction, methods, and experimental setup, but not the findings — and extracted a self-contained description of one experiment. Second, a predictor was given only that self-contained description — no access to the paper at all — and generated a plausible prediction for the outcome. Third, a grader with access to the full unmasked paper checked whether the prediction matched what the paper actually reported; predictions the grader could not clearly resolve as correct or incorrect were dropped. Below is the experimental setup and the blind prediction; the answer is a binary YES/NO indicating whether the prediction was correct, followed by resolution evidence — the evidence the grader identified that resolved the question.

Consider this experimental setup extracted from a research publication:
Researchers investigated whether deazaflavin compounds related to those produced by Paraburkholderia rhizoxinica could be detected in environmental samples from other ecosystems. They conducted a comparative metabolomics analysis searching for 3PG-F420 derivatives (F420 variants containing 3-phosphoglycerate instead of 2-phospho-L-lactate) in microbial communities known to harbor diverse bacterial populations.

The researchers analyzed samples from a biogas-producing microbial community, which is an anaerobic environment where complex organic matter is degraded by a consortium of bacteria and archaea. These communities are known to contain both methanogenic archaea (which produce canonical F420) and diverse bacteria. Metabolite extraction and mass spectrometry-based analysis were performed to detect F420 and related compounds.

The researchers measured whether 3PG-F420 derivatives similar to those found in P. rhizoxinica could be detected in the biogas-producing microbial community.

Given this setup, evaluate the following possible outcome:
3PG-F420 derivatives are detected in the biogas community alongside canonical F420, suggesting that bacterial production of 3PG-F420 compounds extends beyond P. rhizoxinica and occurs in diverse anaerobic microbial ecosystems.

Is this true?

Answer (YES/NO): YES